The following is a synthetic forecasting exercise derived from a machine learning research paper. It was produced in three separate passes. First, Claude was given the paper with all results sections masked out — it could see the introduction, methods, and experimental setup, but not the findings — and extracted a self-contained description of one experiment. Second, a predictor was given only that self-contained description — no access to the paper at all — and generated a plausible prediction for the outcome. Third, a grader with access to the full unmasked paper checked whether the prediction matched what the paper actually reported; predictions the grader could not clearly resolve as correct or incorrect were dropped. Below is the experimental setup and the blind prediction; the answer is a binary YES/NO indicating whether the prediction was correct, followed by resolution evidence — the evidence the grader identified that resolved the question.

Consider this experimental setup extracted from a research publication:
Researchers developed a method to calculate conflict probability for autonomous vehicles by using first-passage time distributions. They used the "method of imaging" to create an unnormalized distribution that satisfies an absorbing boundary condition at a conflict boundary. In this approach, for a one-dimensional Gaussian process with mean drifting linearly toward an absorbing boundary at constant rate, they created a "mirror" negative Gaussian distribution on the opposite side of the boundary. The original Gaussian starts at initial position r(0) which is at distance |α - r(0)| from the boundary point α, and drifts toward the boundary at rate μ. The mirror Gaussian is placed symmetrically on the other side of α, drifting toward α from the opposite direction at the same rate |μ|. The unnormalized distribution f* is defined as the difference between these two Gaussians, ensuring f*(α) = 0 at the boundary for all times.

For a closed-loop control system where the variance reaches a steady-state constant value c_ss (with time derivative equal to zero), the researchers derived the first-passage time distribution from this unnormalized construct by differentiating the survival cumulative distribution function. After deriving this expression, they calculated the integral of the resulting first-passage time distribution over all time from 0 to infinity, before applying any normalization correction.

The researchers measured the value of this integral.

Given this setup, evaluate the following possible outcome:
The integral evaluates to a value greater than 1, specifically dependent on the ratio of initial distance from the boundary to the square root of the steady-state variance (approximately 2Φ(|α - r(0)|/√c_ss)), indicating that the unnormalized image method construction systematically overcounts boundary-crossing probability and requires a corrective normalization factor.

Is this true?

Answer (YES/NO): NO